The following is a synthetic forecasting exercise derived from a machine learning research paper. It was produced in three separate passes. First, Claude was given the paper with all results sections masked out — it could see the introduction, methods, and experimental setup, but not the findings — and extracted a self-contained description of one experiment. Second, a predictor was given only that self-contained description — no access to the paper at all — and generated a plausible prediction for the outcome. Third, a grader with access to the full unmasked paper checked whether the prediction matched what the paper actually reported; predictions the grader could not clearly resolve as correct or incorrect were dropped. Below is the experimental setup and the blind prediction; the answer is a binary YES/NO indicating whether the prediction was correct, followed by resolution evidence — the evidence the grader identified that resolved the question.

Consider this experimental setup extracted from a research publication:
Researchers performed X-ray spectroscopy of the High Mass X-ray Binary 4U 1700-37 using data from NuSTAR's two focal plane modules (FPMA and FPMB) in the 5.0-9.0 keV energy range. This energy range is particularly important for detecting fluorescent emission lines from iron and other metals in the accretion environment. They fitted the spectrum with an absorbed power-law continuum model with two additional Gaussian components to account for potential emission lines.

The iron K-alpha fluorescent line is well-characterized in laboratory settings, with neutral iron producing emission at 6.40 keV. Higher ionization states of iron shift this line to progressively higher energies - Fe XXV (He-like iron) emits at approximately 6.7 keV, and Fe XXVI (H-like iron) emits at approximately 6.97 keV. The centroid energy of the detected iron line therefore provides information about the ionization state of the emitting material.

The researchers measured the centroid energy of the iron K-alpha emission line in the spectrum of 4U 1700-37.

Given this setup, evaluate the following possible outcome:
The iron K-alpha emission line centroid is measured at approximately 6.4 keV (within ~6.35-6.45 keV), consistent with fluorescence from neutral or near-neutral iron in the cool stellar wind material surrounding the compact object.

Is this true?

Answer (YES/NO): YES